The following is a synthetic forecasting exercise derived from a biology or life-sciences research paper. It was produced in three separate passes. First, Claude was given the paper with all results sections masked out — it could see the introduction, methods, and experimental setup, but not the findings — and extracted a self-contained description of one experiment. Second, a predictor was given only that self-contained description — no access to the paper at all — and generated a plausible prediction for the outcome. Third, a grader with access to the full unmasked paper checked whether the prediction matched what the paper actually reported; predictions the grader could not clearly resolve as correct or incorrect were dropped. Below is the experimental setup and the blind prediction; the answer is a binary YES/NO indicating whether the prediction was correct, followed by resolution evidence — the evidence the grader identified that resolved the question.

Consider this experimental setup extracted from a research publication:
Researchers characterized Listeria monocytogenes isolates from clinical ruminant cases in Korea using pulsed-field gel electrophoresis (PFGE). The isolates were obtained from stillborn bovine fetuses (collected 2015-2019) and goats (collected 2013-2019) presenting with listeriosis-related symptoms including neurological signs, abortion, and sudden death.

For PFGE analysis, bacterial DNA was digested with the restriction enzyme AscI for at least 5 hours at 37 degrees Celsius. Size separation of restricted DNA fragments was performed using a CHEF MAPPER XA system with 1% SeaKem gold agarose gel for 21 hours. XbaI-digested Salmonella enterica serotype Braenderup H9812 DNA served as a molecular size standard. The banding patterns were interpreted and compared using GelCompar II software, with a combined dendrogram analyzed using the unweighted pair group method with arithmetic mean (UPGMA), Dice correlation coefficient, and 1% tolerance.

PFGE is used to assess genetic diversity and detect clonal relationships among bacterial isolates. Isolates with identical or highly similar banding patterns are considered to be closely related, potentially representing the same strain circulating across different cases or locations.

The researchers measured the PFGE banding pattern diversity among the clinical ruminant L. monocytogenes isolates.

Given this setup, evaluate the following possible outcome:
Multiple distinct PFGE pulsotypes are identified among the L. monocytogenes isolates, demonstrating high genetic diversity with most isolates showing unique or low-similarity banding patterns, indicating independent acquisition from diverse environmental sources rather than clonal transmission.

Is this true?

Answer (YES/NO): NO